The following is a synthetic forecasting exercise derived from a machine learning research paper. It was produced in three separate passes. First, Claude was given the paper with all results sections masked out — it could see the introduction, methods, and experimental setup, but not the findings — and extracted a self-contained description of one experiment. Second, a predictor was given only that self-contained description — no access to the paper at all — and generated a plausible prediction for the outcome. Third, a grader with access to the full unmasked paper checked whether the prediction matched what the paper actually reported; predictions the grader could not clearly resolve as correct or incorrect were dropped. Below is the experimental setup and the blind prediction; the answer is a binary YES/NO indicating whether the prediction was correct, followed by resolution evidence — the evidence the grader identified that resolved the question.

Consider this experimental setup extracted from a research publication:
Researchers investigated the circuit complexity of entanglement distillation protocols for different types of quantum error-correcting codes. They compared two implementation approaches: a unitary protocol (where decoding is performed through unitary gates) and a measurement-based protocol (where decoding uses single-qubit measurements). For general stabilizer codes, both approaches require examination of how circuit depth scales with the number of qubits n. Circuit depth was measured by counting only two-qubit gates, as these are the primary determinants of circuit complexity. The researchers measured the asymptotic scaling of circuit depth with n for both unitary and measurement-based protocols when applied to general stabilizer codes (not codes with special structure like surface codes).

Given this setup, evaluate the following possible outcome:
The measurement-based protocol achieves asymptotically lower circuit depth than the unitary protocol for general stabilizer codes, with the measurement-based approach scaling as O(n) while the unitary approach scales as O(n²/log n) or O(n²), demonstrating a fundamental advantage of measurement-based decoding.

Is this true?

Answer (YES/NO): NO